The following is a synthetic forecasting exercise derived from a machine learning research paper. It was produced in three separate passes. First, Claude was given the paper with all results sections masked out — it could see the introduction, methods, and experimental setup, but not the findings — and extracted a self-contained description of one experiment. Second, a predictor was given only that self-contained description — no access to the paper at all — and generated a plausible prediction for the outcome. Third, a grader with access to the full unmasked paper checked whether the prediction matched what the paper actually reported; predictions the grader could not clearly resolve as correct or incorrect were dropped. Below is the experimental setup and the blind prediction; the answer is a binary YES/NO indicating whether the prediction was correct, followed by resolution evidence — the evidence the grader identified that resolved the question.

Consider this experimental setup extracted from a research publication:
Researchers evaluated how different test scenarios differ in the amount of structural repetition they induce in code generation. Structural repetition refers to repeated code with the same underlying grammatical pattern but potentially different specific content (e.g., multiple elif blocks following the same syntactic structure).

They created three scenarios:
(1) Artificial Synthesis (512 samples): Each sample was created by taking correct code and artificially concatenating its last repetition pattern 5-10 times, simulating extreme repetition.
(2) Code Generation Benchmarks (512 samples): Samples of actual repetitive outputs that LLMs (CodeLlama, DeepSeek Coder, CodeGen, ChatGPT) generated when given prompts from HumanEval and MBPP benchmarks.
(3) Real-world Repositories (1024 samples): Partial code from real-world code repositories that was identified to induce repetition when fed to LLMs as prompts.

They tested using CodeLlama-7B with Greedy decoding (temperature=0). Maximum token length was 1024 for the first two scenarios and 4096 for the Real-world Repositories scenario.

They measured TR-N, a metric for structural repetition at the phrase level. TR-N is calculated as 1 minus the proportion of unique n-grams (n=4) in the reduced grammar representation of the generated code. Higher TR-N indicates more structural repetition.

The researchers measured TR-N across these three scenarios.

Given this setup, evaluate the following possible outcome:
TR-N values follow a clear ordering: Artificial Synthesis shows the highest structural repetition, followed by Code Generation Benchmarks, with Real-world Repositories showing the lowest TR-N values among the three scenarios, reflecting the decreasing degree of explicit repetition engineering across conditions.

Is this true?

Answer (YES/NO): NO